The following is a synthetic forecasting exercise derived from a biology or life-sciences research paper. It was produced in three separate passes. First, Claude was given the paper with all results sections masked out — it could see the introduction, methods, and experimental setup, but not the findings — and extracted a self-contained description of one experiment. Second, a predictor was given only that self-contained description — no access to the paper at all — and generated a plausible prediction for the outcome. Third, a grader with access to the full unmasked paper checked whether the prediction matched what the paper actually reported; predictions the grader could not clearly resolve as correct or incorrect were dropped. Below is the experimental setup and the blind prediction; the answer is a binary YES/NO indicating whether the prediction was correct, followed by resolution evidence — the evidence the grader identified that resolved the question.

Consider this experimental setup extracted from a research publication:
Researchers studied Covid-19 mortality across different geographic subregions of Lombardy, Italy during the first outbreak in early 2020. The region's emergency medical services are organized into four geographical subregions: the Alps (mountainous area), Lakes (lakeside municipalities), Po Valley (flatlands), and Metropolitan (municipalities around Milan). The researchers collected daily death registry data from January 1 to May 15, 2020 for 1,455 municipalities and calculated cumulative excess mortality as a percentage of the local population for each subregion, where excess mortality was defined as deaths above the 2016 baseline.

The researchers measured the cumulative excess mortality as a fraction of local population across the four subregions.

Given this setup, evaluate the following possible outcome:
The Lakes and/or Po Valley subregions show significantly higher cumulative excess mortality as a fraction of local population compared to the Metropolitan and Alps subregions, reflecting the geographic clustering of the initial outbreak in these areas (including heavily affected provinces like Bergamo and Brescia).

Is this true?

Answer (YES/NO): NO